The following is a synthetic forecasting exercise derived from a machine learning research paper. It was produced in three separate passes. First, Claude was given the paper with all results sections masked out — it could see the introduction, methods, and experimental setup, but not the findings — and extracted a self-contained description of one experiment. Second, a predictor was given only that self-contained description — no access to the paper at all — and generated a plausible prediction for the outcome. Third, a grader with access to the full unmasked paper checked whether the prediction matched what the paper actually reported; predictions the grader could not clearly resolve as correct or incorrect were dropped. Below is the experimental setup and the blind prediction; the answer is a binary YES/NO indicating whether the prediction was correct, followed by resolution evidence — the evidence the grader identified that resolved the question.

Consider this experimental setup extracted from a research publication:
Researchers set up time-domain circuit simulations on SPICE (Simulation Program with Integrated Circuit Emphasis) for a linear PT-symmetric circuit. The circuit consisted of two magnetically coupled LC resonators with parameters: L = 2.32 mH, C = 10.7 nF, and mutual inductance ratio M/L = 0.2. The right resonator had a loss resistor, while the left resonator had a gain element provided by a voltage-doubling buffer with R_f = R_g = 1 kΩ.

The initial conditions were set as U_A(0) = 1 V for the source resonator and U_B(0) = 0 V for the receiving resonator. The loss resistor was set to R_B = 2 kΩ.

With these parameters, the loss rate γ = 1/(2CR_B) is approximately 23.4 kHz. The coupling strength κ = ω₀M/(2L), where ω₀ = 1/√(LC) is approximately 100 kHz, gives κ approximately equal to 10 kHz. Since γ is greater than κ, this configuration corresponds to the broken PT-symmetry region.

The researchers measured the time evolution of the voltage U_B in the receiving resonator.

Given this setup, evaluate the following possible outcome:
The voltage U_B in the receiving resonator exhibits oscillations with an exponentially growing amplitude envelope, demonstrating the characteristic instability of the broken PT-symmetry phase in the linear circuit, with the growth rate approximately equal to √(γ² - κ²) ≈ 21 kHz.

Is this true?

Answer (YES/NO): YES